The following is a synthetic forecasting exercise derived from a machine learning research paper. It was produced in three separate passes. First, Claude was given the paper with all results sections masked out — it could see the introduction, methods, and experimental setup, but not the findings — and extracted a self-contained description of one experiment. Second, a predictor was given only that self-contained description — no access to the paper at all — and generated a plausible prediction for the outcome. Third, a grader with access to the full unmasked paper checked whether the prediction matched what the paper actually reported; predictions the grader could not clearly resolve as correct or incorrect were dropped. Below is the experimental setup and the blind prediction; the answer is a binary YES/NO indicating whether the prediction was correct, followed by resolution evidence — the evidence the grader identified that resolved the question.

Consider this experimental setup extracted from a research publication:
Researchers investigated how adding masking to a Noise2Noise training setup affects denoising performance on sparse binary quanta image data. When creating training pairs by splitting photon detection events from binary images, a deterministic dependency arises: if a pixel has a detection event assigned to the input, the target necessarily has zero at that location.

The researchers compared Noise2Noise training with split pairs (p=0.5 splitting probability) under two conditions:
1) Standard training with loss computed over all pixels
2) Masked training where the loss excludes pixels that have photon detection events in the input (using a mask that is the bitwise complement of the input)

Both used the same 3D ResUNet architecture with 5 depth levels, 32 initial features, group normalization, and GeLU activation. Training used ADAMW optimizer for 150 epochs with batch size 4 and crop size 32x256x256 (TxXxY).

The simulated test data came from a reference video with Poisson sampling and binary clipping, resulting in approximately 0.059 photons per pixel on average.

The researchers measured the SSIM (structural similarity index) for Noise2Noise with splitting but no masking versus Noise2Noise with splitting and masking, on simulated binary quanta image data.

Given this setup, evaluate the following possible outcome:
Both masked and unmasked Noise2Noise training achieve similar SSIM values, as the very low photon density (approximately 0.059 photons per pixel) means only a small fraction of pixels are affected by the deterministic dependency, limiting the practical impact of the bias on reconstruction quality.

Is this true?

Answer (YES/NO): NO